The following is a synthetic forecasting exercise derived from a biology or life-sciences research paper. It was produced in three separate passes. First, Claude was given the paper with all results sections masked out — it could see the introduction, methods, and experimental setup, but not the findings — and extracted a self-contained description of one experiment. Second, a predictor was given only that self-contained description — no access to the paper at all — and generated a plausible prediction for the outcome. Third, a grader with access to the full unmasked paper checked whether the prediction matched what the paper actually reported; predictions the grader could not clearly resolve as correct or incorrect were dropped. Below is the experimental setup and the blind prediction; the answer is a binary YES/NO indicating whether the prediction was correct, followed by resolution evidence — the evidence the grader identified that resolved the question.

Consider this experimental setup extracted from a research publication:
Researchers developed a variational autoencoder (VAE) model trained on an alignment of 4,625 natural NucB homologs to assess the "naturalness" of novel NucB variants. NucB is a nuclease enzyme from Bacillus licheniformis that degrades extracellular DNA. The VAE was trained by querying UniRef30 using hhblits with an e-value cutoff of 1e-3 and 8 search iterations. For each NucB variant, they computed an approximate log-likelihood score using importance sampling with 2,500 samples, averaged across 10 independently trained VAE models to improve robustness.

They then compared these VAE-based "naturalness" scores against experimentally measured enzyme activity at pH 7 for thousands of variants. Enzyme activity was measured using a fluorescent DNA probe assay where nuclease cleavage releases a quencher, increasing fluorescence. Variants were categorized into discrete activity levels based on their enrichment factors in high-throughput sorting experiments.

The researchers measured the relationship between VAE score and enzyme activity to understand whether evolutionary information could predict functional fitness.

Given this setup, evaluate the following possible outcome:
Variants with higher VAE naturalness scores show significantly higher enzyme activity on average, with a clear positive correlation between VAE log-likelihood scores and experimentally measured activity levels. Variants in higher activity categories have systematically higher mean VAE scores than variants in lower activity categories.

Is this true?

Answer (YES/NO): NO